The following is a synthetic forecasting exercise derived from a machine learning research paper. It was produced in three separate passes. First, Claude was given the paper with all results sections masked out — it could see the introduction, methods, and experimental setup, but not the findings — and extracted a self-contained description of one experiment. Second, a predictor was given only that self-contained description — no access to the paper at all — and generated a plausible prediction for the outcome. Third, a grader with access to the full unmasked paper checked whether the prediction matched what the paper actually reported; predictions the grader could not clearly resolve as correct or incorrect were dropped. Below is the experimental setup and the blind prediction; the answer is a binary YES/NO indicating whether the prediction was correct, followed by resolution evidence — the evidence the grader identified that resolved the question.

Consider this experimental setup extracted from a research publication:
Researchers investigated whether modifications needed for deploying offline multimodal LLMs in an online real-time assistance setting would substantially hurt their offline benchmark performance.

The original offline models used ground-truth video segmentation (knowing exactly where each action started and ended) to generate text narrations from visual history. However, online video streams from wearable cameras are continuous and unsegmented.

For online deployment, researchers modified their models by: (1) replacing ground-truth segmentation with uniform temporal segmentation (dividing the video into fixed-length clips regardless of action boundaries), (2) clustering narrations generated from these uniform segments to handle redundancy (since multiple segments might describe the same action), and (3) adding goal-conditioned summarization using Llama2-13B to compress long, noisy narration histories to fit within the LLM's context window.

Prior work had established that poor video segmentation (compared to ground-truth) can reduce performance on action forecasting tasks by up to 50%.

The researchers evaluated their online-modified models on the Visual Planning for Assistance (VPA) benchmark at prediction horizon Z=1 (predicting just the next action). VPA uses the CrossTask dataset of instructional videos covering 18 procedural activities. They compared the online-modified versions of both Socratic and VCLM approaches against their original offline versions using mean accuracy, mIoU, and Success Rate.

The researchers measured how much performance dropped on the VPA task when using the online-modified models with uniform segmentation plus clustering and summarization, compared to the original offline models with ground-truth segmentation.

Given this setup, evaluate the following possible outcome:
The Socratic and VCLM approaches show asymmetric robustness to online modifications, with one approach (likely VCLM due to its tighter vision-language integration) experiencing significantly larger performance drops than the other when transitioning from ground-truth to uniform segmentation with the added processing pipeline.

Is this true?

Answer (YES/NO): NO